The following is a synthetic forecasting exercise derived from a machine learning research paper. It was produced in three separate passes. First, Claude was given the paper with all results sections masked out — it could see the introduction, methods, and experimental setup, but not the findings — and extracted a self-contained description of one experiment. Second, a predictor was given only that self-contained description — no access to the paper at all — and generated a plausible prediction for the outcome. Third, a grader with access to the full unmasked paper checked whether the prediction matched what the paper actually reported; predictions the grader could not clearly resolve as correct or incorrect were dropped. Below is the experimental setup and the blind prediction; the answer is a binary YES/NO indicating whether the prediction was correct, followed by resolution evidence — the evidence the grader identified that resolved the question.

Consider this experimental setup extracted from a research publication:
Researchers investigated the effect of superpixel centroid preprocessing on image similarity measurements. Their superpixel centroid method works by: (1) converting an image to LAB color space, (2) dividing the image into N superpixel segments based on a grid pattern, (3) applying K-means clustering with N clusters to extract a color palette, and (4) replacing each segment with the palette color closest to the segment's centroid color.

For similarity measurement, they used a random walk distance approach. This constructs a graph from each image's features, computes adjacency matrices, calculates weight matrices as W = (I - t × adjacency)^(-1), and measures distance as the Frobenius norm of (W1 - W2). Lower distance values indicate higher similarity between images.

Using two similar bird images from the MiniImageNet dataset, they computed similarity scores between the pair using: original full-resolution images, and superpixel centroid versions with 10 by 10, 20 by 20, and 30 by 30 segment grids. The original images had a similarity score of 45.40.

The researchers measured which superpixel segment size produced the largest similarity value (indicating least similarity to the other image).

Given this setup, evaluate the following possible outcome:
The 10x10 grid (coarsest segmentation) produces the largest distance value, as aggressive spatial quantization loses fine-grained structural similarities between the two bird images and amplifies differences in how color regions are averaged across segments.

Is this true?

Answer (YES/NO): YES